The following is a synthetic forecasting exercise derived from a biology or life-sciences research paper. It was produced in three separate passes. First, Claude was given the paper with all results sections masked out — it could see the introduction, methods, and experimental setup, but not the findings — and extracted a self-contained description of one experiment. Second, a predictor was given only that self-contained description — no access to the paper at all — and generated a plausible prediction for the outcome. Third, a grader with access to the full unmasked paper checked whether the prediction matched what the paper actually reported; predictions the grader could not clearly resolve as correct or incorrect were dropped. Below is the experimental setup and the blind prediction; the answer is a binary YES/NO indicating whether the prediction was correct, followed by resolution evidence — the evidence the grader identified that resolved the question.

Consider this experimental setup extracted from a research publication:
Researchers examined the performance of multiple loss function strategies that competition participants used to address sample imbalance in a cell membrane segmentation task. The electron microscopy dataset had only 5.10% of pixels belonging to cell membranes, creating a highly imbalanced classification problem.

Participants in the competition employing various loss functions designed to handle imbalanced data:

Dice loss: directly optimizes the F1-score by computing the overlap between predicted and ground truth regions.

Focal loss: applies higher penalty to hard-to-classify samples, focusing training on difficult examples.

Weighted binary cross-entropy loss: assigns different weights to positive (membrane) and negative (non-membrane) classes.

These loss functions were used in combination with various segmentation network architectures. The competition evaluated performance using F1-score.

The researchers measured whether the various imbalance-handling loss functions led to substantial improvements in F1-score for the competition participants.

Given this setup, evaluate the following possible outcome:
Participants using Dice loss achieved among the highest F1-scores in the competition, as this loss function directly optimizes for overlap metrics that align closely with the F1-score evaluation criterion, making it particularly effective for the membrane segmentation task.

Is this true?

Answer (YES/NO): NO